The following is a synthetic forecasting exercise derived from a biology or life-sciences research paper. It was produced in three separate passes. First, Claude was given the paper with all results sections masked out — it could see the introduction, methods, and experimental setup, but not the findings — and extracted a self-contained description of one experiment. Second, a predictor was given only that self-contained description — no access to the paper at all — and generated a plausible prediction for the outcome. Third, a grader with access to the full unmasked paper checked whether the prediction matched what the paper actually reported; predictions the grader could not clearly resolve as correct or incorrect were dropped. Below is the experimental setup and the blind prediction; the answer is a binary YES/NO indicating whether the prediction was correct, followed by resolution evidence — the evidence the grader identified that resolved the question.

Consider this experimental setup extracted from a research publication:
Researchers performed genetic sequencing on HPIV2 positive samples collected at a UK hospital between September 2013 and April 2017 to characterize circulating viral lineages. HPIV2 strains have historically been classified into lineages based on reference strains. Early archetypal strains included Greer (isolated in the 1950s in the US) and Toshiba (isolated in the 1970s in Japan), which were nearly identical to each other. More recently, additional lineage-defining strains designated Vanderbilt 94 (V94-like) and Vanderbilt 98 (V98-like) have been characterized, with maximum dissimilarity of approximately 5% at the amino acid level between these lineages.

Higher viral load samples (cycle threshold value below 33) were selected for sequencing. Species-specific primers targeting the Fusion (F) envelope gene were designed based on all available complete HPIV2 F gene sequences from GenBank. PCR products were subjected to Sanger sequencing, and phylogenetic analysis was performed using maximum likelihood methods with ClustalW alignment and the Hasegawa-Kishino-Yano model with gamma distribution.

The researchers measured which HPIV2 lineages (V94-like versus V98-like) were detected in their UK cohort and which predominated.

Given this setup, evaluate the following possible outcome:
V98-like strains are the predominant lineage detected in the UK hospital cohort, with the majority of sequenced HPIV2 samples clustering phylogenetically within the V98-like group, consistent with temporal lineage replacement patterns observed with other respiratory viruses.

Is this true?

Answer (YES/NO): NO